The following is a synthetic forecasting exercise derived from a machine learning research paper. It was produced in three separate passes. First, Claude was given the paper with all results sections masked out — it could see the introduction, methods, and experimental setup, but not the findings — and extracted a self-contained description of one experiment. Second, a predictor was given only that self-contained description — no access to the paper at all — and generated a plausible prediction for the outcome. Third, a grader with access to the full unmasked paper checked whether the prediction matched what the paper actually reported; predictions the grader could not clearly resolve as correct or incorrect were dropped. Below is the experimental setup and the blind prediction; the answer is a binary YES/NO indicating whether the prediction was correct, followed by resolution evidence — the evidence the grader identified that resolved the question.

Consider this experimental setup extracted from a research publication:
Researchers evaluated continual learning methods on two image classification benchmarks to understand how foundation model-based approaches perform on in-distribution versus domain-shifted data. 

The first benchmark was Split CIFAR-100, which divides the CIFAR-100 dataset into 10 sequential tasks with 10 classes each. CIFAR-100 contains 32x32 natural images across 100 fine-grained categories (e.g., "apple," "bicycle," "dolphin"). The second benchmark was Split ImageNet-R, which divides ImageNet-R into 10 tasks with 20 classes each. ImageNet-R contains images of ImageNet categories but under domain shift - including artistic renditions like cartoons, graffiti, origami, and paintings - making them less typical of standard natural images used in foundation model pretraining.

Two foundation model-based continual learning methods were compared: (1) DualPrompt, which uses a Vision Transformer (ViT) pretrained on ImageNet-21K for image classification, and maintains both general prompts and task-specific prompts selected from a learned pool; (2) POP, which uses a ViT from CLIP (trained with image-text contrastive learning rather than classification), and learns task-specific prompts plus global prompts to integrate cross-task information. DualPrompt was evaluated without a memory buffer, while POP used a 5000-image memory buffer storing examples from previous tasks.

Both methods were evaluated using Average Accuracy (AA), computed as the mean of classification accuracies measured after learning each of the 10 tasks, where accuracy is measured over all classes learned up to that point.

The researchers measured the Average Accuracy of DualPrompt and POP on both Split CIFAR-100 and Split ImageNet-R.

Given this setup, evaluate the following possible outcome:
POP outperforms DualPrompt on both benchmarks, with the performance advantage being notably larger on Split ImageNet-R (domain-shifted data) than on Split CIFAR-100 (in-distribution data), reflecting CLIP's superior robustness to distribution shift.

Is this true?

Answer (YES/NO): NO